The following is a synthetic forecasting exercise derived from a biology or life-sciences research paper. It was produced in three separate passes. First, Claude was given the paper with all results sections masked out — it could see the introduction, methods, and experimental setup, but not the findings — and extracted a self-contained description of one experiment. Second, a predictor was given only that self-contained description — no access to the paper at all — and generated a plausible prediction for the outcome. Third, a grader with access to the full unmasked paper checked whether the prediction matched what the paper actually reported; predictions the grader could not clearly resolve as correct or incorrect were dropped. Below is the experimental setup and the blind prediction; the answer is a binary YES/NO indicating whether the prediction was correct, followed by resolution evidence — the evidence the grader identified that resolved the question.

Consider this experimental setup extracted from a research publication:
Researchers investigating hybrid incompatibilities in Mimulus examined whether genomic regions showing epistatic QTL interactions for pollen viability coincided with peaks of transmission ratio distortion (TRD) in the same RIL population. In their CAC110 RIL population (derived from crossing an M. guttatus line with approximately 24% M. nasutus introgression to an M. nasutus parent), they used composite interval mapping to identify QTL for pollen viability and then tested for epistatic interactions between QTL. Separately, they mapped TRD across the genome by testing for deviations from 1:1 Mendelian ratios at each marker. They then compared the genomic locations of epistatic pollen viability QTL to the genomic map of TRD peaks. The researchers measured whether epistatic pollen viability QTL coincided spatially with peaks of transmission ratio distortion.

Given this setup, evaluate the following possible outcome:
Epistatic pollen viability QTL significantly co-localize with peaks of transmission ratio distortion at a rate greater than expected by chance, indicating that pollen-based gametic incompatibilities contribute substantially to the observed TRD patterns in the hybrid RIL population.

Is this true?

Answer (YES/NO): NO